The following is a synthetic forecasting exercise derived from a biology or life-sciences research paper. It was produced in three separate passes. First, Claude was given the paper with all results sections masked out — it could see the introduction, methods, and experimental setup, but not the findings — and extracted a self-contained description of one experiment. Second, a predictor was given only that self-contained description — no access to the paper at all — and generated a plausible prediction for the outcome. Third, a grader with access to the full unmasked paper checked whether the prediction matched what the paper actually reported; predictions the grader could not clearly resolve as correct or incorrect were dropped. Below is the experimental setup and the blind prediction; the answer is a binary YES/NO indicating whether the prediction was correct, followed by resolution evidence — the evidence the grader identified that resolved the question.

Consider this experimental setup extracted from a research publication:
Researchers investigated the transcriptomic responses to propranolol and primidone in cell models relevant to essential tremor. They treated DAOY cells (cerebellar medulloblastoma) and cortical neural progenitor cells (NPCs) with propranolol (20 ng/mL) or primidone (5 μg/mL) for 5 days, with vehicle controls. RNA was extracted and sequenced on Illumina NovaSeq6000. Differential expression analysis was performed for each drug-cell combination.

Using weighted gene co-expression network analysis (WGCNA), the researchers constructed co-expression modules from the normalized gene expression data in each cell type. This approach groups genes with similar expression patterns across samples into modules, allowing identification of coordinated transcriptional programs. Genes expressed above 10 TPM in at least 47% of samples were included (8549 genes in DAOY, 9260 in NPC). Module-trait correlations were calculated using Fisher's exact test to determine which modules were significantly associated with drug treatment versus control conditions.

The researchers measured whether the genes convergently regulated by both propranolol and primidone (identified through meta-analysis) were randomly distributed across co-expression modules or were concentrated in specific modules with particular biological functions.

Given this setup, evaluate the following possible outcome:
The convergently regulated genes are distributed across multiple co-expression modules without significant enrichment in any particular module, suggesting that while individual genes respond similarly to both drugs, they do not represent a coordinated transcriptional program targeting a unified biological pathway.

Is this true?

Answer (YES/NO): NO